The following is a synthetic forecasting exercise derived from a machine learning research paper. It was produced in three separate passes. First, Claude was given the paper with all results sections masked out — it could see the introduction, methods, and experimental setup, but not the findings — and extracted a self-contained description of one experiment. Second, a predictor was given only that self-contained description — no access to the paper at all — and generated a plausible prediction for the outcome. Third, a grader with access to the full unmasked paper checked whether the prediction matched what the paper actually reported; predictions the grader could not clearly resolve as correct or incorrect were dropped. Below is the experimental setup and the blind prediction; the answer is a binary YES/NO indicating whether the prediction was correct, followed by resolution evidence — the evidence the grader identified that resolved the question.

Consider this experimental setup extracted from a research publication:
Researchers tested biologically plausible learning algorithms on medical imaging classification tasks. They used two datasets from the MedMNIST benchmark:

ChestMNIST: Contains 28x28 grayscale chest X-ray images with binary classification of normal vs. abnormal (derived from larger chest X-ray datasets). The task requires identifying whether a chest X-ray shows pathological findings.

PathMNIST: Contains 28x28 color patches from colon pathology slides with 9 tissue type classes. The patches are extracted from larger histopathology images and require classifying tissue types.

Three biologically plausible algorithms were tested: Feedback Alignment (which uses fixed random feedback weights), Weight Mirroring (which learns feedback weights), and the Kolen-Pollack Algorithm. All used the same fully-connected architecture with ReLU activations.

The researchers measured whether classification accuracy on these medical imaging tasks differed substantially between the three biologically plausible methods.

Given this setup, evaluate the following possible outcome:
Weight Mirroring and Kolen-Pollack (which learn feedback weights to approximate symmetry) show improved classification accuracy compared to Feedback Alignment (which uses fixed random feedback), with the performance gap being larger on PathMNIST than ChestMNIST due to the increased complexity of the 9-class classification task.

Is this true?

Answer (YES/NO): NO